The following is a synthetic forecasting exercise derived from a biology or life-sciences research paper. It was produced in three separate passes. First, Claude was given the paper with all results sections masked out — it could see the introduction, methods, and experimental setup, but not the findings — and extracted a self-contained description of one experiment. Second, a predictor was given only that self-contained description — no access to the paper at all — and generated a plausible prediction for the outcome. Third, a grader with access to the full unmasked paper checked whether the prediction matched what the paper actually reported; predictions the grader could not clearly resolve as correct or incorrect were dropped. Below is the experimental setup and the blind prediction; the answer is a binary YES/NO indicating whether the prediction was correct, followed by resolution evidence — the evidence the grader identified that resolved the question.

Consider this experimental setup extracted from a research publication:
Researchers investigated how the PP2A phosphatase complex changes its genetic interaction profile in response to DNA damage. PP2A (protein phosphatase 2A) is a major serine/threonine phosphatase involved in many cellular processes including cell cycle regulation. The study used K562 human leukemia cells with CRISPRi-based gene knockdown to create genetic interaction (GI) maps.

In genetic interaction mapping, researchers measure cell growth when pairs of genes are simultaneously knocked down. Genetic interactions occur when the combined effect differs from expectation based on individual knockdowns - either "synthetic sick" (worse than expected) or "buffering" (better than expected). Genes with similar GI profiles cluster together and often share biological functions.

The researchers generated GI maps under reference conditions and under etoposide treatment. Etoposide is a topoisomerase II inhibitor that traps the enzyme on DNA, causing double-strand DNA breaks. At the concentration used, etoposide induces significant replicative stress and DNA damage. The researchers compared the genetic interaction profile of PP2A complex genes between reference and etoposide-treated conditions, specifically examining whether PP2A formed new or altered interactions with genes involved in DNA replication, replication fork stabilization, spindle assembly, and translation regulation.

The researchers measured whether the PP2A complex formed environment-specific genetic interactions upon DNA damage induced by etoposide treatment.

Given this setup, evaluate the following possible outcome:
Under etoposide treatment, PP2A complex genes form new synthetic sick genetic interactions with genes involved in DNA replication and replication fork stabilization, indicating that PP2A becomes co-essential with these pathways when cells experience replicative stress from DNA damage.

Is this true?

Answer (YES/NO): NO